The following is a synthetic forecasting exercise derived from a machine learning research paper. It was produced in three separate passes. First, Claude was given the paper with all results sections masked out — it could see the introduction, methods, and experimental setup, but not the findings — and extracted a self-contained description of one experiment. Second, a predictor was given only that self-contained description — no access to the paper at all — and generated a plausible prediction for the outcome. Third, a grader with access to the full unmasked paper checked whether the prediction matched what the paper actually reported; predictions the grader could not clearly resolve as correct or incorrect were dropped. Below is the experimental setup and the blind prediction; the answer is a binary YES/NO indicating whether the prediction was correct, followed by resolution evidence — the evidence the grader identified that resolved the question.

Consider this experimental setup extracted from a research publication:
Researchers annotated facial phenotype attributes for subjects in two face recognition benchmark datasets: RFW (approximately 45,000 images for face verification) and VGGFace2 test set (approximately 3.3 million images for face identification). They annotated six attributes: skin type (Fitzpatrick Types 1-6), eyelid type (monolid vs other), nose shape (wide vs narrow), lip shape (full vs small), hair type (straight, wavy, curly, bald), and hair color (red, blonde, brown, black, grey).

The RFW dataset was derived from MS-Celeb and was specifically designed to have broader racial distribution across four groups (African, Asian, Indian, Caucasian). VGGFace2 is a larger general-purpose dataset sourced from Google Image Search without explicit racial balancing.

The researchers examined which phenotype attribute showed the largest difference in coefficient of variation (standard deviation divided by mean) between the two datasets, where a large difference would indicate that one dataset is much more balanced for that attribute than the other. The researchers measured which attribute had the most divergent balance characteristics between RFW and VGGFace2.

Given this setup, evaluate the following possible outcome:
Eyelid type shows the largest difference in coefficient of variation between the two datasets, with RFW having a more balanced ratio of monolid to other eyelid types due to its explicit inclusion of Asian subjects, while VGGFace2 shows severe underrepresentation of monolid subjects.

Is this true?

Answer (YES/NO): NO